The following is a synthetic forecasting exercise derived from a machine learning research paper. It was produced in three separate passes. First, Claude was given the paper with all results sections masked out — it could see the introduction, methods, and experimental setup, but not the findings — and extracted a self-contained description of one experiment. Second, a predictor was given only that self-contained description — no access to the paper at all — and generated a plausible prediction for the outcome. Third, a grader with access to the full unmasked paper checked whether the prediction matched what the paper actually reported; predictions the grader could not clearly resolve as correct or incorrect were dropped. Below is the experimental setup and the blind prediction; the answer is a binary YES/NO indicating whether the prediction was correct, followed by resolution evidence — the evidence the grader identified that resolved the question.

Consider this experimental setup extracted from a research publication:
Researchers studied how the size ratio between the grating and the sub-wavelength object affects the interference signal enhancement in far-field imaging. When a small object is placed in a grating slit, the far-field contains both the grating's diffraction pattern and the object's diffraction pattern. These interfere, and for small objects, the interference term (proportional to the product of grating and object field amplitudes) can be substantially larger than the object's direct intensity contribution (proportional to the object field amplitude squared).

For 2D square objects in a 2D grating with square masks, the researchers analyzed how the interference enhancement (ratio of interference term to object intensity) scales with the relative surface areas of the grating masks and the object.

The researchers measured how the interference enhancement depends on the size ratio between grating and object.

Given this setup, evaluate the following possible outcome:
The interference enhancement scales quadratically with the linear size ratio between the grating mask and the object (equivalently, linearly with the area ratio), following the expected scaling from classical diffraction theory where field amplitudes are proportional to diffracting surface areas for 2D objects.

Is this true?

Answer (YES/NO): NO